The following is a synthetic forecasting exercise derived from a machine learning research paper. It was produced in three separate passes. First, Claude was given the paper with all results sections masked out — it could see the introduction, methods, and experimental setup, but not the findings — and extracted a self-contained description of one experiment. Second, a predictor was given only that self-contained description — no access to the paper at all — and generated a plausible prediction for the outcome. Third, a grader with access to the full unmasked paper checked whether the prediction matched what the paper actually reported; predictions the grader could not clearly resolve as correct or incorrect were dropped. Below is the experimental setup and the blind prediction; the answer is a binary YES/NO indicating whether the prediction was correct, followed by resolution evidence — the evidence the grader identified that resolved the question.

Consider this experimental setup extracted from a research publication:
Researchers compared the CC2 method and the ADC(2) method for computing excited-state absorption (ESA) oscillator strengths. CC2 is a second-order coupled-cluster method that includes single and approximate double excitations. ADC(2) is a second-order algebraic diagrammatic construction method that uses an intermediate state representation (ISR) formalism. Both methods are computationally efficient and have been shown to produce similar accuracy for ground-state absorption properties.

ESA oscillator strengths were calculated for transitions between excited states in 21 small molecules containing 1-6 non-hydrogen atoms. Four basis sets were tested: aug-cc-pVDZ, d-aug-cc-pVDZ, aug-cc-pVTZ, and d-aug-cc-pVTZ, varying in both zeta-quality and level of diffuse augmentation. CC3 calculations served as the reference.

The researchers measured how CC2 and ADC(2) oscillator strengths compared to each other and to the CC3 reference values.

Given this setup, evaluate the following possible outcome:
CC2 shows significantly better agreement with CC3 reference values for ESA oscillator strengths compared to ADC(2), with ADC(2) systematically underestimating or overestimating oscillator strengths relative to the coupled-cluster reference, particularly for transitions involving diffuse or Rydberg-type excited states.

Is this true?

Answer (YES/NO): NO